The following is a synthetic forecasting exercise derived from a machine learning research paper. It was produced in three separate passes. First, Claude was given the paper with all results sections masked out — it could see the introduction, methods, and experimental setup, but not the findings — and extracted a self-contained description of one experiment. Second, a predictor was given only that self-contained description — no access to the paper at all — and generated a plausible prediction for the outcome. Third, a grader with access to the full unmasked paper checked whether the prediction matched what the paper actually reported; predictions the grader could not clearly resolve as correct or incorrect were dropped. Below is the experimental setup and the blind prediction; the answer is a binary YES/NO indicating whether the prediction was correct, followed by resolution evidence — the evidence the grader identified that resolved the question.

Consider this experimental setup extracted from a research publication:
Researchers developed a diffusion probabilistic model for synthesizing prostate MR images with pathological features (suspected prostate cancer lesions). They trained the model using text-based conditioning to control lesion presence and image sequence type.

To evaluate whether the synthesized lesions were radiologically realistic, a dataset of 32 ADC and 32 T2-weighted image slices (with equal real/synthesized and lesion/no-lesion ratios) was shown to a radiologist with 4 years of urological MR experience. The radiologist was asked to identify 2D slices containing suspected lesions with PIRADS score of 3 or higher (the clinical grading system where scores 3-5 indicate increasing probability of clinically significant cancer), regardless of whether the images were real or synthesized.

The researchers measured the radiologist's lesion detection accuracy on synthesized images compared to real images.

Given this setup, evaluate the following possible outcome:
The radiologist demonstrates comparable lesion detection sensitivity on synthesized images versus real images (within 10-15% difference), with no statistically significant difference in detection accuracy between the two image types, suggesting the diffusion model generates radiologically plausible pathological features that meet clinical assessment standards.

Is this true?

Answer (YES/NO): YES